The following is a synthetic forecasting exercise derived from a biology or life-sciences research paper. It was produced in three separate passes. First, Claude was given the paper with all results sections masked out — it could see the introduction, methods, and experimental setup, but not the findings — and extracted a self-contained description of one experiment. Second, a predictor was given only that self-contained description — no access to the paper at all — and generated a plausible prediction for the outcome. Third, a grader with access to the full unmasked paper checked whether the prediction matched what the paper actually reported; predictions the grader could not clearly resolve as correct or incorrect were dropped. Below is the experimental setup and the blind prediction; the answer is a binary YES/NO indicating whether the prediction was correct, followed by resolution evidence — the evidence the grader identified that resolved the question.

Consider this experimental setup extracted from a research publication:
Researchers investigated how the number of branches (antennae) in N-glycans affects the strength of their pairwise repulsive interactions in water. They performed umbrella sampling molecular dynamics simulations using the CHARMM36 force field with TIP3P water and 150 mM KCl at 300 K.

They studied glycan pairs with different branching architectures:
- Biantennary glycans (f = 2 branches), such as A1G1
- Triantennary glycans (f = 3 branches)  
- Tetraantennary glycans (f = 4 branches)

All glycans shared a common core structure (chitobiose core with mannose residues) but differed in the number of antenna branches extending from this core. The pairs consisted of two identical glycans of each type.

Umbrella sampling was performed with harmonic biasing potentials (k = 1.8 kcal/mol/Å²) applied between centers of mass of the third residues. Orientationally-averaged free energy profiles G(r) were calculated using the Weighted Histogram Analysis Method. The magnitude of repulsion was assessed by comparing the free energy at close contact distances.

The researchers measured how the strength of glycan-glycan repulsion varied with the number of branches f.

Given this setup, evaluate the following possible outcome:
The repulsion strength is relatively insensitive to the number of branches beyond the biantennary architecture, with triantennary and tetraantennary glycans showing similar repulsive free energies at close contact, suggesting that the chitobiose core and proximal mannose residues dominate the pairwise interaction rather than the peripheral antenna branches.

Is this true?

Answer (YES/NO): NO